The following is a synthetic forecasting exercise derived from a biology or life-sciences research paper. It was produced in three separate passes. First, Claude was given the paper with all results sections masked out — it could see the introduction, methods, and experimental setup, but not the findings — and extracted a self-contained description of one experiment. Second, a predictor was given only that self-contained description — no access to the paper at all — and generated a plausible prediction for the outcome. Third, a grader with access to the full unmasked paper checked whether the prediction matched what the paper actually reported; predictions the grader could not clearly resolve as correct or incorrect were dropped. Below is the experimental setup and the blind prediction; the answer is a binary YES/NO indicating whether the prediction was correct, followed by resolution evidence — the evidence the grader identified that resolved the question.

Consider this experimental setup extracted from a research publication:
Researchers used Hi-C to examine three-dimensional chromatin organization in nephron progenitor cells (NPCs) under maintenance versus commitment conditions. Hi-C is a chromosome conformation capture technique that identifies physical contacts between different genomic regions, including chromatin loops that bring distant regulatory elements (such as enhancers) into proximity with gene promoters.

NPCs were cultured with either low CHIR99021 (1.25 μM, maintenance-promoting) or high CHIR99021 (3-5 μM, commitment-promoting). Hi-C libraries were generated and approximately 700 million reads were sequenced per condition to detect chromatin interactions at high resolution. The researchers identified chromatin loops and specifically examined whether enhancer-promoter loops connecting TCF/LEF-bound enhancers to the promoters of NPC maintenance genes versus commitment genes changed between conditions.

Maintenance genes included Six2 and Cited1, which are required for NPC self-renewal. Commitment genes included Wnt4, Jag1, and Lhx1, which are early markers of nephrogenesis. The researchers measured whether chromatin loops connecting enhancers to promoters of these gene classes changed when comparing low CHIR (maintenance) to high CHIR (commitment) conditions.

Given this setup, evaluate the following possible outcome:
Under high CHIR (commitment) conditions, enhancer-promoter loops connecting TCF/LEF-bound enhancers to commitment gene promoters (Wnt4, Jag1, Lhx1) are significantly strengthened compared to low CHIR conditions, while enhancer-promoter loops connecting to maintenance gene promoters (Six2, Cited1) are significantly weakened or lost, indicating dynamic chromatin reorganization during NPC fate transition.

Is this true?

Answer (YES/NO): NO